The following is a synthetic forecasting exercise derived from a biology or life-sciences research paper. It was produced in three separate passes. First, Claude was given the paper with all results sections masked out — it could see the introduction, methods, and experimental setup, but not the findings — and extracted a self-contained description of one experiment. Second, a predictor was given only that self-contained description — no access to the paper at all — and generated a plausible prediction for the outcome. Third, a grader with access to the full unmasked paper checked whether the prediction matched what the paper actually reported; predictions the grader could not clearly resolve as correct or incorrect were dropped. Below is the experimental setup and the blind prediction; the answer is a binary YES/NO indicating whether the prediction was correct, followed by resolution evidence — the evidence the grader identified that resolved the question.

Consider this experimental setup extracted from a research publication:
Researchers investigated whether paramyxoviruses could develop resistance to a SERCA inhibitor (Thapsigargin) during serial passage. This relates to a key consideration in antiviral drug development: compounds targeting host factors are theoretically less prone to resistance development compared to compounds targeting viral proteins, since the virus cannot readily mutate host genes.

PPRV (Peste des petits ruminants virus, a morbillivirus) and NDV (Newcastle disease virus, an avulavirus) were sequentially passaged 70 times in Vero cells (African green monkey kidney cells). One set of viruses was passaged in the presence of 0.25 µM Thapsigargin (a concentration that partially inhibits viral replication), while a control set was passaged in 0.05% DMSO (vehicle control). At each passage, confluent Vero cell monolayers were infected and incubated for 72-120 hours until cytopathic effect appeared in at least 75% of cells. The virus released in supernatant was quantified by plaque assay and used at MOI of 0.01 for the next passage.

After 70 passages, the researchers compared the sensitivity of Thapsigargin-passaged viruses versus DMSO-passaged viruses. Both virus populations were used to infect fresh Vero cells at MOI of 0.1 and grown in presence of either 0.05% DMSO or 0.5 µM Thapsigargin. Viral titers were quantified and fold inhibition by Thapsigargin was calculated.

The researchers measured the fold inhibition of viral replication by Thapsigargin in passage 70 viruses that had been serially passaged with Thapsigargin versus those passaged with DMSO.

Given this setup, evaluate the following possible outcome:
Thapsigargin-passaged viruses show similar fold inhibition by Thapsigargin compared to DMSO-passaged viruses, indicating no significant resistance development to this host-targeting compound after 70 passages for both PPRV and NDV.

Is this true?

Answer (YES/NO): NO